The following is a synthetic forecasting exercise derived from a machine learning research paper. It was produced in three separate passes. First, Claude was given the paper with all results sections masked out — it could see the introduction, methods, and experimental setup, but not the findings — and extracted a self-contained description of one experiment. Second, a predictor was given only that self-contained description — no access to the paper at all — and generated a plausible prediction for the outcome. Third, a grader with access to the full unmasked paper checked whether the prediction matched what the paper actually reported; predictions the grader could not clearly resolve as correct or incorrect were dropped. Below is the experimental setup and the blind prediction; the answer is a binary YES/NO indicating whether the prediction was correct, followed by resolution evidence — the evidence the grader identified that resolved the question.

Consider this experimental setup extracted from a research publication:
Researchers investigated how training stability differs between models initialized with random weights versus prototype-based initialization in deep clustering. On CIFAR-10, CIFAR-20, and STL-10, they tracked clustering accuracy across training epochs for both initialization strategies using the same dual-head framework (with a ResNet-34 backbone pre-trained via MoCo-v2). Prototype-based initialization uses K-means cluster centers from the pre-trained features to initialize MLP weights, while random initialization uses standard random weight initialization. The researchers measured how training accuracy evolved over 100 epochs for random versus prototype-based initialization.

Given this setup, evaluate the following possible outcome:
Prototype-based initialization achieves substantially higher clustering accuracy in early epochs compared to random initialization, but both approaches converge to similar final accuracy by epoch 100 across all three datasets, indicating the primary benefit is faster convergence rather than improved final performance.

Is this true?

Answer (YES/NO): NO